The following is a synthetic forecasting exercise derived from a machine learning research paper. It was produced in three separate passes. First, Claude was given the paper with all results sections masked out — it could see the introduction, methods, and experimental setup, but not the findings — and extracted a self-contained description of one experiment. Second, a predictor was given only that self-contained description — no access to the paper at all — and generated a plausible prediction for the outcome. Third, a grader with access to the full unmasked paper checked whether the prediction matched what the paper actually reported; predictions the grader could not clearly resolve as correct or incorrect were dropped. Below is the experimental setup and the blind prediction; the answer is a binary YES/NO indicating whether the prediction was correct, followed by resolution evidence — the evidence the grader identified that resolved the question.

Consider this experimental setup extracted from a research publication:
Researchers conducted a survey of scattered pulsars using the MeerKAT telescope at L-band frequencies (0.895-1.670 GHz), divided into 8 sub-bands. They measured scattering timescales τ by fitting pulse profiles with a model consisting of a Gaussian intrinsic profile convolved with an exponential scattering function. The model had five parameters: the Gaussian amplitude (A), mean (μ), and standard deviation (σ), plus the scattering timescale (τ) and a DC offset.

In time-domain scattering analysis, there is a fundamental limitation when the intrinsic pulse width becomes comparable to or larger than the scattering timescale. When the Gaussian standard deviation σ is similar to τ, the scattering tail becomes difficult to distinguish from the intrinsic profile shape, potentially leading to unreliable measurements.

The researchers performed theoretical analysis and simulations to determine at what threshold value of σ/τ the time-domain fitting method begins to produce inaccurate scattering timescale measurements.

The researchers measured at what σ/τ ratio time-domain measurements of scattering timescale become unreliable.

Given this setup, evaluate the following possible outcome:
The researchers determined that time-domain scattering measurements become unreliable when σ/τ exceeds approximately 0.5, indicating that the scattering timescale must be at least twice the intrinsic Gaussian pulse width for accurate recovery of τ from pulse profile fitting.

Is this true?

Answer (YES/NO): NO